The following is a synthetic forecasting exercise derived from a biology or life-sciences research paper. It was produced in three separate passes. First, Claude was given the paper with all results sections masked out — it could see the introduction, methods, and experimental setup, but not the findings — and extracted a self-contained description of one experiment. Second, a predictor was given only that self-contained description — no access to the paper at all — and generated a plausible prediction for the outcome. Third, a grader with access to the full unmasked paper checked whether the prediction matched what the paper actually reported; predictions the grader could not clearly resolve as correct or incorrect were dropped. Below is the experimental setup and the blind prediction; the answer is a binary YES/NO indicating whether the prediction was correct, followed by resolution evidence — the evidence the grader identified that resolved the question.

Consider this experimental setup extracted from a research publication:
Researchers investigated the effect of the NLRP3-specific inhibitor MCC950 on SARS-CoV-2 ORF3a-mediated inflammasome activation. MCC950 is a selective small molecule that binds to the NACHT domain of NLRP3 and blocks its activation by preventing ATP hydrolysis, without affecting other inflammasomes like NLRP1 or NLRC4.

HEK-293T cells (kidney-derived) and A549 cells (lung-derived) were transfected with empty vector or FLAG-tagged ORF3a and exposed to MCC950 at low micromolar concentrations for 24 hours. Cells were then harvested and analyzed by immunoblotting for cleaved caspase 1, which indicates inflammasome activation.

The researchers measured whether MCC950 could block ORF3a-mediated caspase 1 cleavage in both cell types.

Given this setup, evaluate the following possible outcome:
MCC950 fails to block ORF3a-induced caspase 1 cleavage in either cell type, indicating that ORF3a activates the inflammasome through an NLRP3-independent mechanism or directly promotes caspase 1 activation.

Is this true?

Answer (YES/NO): NO